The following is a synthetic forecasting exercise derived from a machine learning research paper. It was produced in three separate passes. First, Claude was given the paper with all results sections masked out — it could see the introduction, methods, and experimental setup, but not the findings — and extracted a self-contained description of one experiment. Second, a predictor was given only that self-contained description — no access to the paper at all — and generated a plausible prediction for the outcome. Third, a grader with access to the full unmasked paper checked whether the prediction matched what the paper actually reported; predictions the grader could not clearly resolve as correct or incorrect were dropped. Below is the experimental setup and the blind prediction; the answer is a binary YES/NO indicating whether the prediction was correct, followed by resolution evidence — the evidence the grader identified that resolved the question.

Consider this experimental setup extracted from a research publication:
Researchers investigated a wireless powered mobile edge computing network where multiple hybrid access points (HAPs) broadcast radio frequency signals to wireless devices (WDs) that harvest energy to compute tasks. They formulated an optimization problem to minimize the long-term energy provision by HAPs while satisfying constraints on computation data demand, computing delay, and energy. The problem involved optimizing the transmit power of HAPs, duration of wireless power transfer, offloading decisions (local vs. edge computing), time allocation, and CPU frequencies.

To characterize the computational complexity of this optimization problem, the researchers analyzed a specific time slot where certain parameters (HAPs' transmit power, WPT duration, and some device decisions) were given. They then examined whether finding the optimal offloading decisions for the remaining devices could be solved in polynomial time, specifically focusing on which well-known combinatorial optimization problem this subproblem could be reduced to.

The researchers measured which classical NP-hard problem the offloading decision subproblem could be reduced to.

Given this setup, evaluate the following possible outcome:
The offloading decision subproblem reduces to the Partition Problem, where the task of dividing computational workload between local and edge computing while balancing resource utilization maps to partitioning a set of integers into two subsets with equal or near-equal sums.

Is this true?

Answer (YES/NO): NO